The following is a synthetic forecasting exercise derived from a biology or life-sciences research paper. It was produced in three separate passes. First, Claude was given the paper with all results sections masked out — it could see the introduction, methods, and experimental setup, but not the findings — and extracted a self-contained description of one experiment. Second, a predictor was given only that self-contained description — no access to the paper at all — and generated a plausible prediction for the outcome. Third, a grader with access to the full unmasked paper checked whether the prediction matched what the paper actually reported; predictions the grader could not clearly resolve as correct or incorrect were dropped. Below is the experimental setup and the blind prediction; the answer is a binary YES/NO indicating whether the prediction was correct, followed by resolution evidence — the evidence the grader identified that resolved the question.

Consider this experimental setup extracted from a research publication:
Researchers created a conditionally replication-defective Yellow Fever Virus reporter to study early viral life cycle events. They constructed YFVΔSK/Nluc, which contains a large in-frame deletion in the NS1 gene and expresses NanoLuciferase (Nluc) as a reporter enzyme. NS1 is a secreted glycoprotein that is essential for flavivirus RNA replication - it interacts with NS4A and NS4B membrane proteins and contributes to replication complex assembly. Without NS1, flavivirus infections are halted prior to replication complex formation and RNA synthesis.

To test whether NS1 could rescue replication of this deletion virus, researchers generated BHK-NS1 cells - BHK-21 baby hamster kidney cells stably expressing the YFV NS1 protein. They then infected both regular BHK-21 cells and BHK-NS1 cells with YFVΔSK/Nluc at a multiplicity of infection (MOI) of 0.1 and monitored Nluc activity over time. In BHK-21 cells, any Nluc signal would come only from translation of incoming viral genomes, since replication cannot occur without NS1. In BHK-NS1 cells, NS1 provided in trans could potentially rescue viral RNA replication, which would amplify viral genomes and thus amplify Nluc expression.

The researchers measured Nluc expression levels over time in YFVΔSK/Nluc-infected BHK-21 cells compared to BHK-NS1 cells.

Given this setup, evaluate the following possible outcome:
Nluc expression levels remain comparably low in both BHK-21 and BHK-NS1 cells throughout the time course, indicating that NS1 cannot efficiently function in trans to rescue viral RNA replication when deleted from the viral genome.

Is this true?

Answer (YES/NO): NO